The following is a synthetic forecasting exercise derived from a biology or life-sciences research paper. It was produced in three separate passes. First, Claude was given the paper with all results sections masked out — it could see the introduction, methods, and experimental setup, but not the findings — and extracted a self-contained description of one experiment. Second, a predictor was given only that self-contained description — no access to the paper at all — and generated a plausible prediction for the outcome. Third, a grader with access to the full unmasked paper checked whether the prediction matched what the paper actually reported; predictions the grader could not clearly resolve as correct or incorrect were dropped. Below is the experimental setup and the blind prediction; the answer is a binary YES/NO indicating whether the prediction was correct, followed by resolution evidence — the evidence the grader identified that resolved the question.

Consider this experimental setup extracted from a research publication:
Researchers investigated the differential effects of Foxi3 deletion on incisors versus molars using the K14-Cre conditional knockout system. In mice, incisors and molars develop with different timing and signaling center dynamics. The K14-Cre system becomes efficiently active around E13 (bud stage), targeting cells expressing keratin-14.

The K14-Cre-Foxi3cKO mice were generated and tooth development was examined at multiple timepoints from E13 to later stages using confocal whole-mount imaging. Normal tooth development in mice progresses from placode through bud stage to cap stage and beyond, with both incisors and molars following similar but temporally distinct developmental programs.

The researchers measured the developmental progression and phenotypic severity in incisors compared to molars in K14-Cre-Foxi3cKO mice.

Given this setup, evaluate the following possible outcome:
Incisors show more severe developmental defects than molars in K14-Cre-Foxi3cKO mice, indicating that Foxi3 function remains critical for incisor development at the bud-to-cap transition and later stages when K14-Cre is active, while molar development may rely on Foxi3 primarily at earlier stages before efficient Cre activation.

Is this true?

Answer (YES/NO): NO